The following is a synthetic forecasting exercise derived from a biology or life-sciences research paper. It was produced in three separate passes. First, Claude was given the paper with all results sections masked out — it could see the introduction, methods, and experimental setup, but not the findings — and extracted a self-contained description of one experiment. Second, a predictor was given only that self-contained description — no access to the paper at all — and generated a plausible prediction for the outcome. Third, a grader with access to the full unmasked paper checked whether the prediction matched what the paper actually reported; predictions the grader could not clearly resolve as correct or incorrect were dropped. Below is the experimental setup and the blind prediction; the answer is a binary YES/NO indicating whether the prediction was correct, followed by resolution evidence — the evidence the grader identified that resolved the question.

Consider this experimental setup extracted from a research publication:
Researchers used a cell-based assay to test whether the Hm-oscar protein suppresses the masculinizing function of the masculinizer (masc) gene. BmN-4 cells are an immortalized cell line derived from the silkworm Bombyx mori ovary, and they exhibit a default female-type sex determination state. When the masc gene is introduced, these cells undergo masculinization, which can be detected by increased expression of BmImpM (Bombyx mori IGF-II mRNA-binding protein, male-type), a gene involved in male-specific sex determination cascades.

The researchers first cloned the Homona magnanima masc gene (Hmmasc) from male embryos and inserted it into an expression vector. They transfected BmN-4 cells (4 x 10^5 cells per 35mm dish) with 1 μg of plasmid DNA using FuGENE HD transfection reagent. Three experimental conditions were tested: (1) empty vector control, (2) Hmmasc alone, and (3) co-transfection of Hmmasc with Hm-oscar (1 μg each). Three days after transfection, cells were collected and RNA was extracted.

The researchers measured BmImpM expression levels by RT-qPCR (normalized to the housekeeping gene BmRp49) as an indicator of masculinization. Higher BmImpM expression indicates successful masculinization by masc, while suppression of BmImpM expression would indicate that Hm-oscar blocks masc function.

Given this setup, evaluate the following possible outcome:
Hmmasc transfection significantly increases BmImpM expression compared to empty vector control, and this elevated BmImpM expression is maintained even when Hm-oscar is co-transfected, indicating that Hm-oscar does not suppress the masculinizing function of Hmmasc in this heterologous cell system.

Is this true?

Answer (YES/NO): NO